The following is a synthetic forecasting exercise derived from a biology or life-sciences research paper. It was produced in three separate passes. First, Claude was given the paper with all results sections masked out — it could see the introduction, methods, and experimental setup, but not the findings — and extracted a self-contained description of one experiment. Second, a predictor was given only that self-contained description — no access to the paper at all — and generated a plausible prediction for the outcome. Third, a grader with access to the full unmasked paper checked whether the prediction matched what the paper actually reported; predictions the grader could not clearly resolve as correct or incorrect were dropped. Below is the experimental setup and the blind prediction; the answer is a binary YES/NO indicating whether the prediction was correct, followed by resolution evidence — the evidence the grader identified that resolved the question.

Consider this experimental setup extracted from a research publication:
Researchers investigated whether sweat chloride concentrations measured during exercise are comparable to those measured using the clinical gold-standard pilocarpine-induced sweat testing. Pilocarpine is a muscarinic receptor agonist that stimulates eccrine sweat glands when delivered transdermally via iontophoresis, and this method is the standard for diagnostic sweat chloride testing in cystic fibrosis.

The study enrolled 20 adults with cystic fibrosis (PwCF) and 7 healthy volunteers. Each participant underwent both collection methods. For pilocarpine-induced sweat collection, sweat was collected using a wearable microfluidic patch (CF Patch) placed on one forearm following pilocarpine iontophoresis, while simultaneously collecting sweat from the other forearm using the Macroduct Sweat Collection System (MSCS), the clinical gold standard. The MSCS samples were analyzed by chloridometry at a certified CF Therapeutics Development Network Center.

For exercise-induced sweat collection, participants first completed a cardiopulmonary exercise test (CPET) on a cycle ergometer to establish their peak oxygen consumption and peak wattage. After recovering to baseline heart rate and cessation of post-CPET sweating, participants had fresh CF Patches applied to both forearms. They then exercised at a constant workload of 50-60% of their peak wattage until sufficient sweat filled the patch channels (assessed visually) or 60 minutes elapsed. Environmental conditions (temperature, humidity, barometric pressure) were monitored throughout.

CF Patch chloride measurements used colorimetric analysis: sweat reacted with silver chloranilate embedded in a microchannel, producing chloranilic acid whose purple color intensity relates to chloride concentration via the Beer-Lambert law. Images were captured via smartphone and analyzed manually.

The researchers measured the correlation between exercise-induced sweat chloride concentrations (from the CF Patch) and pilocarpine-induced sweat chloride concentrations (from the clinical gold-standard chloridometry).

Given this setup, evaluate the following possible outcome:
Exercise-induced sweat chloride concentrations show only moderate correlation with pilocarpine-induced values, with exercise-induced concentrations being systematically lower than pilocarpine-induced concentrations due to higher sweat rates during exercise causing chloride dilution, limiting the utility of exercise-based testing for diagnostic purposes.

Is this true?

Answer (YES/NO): NO